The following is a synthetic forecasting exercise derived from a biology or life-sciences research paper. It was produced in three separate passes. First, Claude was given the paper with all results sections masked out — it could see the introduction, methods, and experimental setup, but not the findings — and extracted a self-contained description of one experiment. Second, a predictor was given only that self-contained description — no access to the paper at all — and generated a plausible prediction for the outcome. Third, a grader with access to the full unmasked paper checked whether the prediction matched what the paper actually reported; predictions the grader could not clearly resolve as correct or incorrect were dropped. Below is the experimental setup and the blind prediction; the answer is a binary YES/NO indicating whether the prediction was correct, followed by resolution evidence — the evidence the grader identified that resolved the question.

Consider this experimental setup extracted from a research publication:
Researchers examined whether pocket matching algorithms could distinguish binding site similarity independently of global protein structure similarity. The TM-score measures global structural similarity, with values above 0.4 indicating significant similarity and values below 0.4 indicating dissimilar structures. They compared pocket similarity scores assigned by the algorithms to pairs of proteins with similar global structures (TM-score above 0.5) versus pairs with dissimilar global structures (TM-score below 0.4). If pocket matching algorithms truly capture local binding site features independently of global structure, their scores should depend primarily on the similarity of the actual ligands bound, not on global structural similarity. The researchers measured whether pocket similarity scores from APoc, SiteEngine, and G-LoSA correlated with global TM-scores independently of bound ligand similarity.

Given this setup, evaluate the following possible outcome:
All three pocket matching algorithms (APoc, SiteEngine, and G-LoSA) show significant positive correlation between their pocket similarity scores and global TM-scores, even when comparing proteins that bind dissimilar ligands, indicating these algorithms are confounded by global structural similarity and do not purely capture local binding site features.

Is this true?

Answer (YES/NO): NO